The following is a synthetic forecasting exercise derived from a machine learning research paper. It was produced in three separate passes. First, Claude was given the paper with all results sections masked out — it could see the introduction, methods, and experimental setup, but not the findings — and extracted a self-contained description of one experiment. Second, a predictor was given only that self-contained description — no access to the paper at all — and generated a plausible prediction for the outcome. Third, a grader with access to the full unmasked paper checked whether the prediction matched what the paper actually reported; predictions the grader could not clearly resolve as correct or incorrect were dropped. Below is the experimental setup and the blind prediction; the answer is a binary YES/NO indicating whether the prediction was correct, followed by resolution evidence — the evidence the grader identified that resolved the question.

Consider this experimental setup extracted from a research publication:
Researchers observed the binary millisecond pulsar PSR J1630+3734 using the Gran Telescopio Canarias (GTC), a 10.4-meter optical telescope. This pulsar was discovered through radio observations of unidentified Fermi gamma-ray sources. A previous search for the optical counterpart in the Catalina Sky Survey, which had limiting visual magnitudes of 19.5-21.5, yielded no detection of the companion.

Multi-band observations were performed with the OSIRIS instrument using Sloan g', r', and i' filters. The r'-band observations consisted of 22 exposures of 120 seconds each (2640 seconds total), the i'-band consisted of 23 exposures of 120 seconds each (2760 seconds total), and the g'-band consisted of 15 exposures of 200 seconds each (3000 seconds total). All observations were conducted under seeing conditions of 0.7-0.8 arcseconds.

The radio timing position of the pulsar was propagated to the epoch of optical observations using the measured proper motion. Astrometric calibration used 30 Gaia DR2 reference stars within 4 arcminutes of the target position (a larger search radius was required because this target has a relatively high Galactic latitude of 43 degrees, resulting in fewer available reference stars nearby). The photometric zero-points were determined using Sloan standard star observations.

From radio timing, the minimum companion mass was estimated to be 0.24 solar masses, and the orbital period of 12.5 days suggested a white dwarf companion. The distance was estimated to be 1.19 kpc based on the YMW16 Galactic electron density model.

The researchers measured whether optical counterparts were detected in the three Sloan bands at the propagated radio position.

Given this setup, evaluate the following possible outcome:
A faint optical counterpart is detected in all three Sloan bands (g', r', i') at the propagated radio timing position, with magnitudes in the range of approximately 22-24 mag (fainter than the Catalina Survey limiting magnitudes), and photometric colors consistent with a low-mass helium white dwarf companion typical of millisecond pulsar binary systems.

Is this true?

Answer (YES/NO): NO